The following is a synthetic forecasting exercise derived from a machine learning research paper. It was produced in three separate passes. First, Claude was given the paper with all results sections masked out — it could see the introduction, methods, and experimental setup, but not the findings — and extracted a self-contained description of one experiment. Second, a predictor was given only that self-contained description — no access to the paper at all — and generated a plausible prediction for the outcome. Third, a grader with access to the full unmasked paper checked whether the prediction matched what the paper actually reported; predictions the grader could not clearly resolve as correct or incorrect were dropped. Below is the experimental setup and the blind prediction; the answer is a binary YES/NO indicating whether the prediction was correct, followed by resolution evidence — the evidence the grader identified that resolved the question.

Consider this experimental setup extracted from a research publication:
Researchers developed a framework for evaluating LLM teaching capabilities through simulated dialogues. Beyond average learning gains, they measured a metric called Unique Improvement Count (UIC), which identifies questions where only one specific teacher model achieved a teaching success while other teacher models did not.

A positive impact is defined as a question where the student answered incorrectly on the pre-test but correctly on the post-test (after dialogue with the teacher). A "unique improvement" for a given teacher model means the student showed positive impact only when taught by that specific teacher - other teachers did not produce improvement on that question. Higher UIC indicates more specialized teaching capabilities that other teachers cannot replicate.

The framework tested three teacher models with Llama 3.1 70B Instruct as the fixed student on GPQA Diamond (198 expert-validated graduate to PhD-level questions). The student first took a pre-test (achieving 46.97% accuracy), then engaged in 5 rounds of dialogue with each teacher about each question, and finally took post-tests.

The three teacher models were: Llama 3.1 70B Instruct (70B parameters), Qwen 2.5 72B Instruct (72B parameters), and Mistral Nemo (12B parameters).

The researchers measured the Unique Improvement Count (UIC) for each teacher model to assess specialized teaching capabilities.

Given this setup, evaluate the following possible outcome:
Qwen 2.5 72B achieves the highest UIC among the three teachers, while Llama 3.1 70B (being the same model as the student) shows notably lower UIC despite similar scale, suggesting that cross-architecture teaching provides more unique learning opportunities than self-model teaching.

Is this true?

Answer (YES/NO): NO